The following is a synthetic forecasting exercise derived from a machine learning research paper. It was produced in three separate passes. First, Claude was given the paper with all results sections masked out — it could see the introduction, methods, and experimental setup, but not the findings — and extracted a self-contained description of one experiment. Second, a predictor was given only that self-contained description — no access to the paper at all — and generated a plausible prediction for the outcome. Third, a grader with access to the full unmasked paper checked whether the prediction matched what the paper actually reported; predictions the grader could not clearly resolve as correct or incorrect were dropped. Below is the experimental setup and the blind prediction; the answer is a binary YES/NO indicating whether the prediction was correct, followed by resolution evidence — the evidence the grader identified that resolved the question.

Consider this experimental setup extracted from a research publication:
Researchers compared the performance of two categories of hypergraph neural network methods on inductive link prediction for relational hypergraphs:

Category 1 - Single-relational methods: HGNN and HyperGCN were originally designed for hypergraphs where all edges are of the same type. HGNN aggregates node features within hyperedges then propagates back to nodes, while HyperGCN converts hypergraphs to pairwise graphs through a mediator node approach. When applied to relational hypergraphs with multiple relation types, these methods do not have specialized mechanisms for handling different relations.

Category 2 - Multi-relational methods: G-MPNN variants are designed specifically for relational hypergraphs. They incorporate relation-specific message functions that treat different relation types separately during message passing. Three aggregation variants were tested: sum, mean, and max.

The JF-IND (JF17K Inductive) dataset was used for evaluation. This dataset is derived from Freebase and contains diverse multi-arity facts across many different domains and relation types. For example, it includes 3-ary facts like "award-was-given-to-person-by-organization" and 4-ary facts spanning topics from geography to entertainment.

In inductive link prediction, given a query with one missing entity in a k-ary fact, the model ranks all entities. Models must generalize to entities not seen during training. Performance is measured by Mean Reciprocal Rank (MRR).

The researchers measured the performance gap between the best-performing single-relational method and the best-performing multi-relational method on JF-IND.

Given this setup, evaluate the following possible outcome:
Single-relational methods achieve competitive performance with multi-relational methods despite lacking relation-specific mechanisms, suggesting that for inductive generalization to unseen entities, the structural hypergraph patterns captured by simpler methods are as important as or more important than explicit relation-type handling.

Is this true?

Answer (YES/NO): NO